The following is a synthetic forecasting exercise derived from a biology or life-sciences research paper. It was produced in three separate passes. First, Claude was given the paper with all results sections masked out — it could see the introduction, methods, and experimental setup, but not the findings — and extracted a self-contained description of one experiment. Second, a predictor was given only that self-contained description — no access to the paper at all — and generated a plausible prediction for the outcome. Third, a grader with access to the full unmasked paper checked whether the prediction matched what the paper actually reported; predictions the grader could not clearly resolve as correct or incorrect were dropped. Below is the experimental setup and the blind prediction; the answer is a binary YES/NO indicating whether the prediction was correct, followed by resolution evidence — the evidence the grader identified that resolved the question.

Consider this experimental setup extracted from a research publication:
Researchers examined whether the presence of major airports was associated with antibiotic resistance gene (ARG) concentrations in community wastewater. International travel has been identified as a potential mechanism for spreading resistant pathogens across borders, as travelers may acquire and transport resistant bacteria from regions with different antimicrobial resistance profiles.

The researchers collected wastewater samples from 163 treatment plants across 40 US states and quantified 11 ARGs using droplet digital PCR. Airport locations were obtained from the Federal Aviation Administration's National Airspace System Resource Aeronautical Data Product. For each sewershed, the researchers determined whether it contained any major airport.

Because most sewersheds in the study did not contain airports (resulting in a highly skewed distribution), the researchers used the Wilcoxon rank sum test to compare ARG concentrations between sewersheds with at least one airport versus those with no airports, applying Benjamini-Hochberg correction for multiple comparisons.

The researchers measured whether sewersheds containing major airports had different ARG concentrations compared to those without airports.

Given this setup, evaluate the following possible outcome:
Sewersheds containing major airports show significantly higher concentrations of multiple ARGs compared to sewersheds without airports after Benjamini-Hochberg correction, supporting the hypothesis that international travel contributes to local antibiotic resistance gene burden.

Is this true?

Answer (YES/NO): YES